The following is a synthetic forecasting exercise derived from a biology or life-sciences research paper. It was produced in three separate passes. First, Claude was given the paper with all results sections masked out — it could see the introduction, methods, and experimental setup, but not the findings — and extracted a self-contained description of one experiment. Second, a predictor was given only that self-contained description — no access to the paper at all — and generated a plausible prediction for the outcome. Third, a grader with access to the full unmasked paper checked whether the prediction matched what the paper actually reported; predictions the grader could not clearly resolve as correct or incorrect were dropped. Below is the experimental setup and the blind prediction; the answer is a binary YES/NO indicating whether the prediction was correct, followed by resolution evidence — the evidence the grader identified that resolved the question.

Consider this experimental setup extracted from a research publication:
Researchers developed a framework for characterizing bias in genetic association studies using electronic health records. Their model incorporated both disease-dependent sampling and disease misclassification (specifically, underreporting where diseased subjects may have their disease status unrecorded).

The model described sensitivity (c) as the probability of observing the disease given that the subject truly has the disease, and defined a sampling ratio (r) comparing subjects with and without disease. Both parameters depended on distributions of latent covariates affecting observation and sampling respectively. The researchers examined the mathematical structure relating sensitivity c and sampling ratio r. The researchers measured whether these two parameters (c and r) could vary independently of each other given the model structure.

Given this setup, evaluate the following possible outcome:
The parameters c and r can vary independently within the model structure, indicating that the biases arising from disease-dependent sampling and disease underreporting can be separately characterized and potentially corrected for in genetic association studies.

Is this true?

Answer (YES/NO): YES